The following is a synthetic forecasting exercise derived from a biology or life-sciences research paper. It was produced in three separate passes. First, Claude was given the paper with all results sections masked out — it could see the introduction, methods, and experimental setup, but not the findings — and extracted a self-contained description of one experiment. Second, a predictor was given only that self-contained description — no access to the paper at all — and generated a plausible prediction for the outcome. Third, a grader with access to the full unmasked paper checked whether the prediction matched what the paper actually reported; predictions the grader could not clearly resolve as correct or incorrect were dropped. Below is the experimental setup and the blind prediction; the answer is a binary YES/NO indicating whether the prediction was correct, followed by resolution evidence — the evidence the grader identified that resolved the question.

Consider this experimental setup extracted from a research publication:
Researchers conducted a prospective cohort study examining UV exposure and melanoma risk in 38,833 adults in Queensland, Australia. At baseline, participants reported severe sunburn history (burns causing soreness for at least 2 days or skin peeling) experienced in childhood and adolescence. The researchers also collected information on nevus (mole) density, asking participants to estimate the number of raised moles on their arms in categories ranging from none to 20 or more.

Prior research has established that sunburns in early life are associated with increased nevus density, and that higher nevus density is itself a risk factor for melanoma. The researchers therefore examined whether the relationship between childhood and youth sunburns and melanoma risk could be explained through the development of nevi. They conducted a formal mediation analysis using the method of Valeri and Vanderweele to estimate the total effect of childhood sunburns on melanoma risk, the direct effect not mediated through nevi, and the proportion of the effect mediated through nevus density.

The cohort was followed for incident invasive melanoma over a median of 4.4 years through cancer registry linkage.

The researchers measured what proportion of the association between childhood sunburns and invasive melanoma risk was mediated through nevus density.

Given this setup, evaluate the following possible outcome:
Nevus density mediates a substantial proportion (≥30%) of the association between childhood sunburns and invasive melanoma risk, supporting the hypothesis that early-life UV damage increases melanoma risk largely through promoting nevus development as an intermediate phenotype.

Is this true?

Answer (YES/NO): NO